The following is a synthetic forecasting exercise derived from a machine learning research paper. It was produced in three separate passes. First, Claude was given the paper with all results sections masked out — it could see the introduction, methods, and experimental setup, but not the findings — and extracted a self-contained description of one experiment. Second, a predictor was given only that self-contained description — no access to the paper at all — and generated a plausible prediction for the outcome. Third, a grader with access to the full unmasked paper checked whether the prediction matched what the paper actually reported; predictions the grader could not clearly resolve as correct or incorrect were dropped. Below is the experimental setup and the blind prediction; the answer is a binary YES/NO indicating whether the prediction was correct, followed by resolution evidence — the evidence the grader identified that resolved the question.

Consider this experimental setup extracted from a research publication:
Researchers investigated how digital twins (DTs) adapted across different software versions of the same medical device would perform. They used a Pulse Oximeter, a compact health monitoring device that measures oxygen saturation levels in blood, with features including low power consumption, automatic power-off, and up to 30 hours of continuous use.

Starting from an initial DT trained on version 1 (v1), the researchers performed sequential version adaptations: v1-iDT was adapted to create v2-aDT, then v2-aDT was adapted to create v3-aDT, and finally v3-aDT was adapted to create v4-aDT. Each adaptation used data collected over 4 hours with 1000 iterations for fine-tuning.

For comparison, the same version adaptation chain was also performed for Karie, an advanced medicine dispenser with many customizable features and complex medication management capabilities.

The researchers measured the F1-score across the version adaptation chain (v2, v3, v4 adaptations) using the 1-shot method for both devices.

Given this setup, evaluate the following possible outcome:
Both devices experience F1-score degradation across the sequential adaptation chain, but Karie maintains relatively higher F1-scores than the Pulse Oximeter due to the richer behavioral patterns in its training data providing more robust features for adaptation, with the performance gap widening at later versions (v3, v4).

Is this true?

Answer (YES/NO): NO